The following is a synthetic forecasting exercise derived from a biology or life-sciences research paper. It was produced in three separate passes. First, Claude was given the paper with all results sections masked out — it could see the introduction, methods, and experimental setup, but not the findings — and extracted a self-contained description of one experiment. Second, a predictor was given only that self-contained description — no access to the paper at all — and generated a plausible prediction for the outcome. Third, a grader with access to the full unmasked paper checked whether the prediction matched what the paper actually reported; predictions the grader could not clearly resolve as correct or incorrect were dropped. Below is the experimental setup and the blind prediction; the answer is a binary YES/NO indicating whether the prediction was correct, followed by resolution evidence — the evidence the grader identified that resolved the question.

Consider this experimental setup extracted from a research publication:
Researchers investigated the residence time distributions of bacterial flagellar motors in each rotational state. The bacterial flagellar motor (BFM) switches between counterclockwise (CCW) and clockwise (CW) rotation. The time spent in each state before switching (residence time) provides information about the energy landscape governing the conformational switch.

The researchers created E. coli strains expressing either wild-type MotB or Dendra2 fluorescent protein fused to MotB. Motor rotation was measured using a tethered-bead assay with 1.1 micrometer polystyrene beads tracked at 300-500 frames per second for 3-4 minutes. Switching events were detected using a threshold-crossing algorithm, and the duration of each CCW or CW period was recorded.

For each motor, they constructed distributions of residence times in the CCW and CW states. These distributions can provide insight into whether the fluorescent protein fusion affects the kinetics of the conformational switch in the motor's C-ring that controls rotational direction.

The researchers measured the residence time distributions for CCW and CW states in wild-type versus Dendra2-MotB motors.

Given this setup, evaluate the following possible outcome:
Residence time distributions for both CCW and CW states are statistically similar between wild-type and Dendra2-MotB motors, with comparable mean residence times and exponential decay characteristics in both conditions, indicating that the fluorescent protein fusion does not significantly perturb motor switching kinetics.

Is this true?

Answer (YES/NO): NO